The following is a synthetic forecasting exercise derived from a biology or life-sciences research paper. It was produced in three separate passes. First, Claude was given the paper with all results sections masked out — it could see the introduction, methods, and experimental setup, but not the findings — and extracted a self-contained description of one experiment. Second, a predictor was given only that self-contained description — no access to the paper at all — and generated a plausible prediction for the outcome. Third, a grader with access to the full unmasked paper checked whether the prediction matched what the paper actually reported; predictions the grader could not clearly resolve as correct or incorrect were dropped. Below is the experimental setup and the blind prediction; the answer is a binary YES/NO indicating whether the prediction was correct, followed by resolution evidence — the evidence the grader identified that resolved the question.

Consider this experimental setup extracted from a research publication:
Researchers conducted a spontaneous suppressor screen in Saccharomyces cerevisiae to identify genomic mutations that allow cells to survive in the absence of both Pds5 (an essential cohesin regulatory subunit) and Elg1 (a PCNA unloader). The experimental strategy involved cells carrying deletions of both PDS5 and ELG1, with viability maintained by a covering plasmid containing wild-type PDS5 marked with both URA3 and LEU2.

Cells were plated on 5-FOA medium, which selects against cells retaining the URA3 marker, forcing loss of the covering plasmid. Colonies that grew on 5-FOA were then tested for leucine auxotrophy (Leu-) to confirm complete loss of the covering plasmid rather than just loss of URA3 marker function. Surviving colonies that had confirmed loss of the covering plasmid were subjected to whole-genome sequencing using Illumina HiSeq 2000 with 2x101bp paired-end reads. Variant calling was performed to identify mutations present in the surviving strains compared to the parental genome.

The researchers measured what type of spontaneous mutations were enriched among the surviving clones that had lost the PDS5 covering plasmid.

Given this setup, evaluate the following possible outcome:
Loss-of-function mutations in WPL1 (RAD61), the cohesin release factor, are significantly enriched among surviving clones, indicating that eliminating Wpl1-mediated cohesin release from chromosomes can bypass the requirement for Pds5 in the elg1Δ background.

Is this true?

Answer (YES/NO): NO